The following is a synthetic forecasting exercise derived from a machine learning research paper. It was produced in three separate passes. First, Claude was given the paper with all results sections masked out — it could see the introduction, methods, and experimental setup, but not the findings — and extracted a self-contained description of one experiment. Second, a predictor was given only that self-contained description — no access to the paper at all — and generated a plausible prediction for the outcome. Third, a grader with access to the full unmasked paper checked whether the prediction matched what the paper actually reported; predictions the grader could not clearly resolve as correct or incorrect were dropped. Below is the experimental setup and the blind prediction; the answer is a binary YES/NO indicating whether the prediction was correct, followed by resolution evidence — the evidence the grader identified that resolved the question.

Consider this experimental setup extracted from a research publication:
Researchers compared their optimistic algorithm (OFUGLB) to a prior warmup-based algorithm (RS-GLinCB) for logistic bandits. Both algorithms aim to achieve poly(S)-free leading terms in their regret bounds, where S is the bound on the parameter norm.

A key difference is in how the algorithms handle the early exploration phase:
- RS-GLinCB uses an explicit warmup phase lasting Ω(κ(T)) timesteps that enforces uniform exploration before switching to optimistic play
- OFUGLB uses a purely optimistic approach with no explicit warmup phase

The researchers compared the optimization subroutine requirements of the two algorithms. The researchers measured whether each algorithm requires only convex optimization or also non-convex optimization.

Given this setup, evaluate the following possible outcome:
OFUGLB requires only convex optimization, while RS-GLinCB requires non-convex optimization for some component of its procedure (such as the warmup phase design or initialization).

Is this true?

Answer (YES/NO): YES